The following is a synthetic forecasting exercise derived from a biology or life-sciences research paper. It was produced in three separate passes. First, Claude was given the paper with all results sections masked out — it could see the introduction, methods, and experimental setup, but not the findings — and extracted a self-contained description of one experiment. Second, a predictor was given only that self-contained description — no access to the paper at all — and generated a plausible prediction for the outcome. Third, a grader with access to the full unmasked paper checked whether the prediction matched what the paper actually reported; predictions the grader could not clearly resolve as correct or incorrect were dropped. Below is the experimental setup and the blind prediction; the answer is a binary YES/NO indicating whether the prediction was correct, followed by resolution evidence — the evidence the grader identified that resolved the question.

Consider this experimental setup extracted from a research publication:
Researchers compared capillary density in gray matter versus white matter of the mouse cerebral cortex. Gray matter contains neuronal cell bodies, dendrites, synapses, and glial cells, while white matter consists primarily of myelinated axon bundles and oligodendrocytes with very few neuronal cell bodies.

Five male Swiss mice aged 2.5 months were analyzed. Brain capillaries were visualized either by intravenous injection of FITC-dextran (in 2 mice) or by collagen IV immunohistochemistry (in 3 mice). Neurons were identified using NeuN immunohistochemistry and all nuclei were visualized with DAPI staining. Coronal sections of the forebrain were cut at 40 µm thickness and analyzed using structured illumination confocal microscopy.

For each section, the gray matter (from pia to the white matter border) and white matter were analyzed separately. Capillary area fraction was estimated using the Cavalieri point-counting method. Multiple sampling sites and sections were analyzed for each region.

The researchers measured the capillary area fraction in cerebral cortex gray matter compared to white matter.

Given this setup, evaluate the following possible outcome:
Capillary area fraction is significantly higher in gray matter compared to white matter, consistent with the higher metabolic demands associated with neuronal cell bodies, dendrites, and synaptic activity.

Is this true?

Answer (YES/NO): YES